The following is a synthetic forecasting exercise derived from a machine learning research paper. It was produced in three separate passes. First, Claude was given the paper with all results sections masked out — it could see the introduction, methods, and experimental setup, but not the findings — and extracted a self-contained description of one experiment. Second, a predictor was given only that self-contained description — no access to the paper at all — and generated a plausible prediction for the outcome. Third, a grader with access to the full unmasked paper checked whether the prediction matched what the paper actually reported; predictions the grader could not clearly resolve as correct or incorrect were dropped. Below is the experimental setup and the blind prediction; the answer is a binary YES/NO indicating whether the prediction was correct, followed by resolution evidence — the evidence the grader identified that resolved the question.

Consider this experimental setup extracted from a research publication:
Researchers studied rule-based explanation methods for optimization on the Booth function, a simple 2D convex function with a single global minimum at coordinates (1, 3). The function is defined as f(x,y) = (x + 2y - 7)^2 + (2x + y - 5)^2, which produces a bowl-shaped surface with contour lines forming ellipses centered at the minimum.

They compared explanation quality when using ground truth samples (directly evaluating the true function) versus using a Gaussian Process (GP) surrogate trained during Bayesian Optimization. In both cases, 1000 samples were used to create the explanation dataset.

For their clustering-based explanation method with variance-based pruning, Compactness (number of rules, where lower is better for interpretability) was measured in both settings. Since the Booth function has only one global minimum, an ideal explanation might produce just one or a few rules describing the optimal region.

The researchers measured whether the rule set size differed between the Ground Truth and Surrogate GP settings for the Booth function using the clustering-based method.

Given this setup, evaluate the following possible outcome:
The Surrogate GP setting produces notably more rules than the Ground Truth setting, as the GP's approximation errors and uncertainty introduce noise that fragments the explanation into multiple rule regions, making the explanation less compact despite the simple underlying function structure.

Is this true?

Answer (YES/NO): NO